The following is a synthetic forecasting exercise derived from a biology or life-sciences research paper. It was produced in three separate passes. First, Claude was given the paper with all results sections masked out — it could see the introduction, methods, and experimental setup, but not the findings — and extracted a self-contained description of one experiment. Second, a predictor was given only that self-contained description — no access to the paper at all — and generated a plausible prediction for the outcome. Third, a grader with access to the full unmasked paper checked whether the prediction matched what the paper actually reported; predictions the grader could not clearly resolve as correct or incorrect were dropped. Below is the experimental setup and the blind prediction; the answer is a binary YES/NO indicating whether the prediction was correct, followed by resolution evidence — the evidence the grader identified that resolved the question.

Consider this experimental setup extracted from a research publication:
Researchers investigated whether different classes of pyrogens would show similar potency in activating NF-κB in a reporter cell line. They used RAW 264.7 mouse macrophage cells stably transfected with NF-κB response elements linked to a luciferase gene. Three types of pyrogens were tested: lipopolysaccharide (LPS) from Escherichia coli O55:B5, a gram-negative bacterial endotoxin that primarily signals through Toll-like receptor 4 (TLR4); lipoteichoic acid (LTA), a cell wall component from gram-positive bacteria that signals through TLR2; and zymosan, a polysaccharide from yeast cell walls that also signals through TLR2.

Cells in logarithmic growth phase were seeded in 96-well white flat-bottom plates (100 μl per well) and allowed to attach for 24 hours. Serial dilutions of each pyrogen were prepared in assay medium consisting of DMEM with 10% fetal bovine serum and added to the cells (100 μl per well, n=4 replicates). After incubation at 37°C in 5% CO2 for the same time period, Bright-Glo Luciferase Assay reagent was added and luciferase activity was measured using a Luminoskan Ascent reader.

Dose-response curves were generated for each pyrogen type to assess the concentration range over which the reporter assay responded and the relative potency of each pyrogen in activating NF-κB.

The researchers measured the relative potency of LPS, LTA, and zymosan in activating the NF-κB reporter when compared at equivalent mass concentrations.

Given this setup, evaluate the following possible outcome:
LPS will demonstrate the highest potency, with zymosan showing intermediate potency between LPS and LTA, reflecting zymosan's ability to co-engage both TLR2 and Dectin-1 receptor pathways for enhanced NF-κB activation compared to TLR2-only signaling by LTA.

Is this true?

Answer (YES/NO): NO